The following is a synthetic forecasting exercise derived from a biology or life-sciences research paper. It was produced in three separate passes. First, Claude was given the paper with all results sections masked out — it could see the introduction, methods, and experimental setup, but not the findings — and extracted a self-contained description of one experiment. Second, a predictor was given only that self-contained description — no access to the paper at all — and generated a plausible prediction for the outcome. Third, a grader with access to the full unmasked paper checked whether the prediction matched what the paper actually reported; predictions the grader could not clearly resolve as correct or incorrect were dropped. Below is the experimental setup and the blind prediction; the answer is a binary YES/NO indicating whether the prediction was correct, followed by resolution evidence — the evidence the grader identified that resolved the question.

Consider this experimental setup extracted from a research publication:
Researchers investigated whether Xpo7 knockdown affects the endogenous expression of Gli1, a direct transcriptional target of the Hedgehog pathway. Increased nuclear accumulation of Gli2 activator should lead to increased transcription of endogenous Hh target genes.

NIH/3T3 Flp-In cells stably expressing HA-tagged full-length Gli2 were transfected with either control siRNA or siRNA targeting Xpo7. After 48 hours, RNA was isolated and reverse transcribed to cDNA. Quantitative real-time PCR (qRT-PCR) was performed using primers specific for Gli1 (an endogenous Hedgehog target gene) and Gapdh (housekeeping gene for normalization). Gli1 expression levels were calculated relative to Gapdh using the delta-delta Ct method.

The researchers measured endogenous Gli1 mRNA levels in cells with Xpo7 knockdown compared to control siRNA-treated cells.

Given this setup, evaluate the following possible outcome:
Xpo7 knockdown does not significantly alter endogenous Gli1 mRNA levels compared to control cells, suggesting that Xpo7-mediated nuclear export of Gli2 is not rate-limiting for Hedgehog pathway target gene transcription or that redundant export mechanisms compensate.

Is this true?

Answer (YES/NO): NO